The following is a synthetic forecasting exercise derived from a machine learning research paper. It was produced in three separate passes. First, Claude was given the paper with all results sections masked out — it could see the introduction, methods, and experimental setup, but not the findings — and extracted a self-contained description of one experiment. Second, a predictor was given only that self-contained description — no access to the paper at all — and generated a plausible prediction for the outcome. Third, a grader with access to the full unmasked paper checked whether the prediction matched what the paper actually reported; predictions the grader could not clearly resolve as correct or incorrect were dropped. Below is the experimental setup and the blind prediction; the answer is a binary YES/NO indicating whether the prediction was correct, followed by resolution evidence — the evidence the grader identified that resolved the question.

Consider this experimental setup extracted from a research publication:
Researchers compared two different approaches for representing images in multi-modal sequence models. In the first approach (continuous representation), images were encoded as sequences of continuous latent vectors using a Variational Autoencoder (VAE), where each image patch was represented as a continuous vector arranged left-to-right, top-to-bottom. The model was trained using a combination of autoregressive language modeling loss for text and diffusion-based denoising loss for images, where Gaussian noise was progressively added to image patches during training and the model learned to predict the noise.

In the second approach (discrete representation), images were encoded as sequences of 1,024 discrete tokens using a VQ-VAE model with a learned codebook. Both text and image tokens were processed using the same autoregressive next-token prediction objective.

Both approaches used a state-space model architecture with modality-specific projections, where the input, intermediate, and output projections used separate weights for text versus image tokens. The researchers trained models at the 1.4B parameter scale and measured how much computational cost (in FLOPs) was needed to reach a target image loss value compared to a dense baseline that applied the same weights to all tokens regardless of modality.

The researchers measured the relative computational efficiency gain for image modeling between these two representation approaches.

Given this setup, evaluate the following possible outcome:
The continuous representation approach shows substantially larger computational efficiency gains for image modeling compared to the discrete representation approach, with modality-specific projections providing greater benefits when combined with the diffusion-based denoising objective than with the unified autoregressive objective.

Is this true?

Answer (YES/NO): YES